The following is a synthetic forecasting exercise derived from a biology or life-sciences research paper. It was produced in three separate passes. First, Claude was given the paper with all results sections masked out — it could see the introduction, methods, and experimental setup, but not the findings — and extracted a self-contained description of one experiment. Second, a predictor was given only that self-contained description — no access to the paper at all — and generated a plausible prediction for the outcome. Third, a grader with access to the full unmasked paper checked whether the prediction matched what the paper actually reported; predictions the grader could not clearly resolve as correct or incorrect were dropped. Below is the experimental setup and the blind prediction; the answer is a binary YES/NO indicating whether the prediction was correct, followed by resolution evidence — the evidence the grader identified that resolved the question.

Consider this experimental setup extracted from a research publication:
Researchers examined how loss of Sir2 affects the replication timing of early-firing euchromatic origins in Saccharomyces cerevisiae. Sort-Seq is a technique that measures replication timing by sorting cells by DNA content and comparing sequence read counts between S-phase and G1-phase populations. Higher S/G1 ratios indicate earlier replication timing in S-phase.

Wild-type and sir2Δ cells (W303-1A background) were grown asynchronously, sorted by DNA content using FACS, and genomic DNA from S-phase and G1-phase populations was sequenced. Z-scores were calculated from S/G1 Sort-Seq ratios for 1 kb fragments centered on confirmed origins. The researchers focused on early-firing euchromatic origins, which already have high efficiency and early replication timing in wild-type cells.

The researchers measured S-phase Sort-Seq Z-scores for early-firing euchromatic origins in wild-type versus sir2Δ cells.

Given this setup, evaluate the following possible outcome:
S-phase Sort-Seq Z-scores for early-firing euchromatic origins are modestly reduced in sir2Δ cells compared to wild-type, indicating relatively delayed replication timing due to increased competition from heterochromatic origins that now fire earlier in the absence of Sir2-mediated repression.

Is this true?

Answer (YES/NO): NO